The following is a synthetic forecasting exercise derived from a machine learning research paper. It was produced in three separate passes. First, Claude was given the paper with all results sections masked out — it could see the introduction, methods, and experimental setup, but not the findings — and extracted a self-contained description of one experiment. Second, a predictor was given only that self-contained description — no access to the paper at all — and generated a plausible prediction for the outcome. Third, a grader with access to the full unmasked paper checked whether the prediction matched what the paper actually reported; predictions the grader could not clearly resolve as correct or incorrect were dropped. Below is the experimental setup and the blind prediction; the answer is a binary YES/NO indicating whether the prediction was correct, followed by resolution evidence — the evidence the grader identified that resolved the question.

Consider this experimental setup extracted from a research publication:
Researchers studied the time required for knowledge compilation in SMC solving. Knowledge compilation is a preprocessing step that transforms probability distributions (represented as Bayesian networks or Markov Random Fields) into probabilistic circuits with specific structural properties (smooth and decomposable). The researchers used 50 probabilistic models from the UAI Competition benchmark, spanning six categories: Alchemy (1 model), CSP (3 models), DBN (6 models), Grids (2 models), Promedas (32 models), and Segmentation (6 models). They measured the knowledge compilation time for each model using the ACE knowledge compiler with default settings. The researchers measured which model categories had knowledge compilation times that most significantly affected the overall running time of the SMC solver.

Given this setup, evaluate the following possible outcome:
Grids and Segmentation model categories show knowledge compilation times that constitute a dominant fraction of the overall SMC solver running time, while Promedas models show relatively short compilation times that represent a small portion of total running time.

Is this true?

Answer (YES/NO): NO